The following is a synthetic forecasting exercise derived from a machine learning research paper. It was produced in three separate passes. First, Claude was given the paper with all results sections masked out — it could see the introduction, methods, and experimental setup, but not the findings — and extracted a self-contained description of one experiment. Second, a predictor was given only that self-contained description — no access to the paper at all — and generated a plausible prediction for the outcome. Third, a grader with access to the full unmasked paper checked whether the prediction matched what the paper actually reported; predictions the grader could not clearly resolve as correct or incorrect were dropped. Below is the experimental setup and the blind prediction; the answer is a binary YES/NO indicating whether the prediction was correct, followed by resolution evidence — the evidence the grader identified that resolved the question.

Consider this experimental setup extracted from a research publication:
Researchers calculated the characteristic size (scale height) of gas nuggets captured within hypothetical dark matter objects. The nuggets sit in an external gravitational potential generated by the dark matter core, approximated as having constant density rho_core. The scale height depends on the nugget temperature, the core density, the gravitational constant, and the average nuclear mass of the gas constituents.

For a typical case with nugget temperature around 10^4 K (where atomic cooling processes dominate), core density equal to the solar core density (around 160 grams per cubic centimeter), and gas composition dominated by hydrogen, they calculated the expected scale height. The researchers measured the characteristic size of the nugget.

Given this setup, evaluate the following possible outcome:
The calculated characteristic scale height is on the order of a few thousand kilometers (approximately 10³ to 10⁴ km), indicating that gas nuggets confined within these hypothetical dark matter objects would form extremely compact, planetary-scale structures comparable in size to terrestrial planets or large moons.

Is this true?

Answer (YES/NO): YES